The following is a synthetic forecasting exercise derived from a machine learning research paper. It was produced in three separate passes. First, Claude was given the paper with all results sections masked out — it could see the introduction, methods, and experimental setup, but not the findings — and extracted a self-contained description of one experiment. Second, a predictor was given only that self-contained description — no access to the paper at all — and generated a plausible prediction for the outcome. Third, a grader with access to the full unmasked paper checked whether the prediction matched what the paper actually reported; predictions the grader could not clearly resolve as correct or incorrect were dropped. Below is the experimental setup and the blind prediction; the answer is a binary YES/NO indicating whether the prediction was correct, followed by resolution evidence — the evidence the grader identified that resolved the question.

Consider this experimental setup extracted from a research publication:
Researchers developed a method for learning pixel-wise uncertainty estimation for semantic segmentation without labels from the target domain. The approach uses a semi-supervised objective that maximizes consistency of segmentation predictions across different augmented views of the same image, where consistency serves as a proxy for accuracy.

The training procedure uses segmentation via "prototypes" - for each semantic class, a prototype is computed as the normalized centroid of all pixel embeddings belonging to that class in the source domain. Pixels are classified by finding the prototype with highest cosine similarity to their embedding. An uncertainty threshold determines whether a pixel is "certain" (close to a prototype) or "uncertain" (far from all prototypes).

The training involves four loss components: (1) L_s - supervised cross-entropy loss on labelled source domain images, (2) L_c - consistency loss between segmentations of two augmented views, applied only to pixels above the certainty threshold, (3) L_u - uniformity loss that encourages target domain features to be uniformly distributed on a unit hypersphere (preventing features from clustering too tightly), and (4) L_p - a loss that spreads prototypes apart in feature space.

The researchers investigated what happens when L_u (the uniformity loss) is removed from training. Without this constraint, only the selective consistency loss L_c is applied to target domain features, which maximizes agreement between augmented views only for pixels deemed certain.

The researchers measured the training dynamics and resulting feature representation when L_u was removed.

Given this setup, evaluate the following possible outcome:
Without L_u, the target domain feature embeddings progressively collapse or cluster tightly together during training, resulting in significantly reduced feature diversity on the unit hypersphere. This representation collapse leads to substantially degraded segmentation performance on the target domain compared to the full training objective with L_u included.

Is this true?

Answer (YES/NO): NO